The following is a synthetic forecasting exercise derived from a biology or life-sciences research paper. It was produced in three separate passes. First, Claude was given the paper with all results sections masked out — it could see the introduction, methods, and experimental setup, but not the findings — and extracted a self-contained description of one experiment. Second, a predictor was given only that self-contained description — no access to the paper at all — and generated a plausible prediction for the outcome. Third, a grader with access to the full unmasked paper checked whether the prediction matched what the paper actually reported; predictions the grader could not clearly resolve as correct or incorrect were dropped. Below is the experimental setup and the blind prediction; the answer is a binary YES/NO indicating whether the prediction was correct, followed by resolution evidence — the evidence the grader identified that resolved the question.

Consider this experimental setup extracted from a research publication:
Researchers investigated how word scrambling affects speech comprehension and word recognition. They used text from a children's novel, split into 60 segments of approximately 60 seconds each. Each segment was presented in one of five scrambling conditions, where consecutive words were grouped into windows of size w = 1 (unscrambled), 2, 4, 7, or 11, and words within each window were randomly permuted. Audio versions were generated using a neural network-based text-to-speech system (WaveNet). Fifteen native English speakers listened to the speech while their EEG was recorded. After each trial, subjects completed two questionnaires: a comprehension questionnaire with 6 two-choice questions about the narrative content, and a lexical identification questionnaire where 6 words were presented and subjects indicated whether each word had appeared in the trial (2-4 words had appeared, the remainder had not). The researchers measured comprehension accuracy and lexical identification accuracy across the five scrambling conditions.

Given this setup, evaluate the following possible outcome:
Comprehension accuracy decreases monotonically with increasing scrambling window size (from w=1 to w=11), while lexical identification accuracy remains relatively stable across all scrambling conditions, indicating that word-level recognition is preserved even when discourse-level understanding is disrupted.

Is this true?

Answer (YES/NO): NO